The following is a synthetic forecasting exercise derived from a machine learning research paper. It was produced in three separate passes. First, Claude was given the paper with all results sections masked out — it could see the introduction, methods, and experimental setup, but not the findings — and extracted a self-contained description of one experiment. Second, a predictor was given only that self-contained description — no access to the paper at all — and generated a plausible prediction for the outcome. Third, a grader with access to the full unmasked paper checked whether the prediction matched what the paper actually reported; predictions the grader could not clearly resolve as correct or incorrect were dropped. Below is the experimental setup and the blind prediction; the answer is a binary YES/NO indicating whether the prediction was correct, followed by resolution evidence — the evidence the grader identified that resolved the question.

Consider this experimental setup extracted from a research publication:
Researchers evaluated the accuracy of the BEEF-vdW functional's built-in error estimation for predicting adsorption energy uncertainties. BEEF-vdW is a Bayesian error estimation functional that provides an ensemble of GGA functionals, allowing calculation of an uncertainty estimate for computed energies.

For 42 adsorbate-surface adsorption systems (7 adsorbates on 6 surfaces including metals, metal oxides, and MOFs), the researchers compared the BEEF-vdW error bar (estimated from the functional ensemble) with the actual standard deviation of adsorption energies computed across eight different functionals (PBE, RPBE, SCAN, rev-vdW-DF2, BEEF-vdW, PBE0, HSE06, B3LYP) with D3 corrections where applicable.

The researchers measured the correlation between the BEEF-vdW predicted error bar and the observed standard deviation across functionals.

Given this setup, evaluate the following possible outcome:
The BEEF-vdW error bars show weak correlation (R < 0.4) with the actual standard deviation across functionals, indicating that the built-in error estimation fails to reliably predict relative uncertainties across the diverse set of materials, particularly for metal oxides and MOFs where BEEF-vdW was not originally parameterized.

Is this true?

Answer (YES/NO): NO